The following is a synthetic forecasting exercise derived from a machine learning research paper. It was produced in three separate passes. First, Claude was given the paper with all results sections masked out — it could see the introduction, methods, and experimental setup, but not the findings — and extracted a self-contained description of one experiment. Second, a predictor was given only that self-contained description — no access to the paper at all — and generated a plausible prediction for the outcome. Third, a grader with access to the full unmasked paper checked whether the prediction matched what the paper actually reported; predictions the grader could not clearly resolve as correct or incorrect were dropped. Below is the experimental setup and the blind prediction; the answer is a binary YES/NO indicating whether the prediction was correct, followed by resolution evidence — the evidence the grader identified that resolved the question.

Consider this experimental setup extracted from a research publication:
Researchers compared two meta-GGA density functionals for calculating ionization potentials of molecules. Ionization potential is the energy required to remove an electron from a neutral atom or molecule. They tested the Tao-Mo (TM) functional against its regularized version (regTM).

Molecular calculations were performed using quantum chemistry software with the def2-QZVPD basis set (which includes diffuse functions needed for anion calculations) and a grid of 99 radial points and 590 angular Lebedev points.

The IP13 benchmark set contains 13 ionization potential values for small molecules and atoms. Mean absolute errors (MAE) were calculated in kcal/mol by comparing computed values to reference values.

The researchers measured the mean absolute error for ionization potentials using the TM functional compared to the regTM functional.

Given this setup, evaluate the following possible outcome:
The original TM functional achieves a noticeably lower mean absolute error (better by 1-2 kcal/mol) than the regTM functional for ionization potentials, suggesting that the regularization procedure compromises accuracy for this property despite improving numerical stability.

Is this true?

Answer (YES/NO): NO